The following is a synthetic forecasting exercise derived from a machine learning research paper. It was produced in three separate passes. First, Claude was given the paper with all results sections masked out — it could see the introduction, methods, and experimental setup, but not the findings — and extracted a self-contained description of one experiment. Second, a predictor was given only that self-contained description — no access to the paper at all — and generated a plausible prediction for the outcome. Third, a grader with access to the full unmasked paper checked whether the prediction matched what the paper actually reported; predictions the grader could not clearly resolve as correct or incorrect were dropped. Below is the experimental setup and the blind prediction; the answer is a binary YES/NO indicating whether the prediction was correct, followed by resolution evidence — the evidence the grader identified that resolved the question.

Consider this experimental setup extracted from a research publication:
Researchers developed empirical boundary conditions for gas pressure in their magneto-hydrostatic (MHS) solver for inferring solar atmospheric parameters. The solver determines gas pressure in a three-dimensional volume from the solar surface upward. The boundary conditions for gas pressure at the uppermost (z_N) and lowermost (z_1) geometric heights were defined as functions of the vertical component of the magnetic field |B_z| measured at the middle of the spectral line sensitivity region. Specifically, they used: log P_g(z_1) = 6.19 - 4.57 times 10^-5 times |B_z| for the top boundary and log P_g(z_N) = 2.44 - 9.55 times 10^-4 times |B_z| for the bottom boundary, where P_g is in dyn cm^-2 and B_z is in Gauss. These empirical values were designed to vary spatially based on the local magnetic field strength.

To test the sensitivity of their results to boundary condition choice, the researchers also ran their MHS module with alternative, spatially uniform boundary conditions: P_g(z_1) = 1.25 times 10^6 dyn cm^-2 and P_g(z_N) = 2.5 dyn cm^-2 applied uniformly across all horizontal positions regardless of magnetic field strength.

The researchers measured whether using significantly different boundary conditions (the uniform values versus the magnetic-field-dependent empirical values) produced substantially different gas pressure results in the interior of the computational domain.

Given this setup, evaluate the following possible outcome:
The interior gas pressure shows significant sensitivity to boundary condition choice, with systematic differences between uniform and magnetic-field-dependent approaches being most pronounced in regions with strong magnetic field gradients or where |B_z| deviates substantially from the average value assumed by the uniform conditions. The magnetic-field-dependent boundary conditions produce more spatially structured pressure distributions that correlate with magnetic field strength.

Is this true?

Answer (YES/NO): NO